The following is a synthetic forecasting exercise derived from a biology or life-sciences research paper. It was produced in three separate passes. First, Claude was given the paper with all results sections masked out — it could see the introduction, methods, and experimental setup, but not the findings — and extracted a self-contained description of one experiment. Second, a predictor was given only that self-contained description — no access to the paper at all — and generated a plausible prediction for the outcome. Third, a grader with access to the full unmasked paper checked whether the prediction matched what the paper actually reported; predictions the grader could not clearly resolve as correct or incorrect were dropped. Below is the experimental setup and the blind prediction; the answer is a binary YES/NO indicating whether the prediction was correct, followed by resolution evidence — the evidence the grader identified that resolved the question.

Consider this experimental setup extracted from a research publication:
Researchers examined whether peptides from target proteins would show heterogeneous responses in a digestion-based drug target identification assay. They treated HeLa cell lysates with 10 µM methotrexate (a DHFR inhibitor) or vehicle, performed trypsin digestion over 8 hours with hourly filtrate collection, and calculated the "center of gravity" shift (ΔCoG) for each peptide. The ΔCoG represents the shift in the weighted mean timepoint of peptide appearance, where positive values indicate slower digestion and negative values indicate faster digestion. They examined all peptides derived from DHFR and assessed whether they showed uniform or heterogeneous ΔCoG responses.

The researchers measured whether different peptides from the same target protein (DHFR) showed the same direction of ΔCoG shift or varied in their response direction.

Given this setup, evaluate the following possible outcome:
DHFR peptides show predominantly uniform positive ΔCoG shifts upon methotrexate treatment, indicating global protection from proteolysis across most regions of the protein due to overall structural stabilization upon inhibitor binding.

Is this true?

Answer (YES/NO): NO